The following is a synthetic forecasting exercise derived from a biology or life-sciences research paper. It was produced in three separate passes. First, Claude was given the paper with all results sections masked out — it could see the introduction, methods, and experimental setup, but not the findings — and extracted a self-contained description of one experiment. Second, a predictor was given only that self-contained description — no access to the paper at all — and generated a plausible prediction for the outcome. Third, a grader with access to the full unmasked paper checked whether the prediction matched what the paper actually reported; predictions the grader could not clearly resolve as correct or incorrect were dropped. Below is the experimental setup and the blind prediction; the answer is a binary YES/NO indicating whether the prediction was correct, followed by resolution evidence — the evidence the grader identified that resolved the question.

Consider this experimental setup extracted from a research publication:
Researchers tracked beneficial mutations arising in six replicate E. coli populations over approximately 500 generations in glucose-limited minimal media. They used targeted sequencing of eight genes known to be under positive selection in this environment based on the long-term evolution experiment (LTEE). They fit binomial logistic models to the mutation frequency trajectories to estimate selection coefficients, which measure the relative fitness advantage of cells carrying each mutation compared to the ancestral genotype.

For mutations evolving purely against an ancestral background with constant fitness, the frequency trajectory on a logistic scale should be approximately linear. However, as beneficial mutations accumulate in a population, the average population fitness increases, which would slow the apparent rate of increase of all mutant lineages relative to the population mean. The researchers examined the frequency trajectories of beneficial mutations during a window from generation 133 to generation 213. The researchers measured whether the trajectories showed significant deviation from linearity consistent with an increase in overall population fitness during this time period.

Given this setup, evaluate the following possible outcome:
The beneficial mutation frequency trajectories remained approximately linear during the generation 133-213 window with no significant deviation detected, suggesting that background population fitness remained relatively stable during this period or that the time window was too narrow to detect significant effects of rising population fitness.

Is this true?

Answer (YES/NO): NO